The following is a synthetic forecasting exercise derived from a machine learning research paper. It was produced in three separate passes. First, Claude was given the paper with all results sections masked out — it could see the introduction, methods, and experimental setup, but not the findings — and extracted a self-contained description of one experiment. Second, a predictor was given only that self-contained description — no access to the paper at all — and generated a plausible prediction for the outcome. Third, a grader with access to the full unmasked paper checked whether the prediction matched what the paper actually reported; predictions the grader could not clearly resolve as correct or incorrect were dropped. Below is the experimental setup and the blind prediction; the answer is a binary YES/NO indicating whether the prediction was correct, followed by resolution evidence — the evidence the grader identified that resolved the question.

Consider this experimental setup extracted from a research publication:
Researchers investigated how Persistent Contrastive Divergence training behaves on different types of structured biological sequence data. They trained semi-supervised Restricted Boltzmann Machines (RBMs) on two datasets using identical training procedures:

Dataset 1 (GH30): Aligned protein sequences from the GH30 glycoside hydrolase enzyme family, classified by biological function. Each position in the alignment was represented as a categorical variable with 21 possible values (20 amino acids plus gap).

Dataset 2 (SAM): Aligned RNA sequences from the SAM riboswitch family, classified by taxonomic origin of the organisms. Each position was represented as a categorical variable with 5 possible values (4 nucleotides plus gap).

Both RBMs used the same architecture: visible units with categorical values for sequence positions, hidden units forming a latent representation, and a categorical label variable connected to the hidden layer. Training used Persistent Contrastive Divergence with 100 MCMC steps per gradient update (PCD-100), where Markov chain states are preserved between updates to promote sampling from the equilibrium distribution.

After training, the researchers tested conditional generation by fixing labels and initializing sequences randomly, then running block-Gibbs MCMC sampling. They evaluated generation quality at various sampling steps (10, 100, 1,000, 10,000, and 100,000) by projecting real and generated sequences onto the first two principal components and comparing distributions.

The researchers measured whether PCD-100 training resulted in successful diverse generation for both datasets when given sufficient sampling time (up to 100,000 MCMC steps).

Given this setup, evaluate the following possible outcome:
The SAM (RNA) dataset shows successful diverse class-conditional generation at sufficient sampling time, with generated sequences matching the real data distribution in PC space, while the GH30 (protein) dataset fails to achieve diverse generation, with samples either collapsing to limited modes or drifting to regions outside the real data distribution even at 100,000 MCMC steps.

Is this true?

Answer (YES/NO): YES